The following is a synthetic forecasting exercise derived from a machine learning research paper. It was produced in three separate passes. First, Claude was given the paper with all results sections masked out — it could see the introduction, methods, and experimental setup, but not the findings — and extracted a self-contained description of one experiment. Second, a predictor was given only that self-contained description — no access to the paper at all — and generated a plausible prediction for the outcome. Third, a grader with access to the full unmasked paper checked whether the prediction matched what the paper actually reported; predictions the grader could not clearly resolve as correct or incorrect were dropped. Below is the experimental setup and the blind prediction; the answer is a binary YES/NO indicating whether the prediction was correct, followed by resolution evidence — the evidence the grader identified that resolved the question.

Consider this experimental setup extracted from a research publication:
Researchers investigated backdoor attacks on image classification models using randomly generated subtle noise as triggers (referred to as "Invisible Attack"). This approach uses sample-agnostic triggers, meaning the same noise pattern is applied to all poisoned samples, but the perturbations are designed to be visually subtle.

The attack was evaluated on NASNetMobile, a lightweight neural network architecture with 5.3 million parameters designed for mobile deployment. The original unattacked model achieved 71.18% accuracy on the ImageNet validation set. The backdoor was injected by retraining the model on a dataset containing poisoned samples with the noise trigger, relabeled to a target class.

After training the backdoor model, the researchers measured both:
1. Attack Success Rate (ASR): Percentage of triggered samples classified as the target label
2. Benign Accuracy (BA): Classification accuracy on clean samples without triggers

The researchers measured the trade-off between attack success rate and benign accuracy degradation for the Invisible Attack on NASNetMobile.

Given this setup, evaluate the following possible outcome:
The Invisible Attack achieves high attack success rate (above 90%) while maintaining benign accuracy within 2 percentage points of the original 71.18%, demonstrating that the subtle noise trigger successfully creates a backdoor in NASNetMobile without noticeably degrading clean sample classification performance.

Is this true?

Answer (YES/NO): NO